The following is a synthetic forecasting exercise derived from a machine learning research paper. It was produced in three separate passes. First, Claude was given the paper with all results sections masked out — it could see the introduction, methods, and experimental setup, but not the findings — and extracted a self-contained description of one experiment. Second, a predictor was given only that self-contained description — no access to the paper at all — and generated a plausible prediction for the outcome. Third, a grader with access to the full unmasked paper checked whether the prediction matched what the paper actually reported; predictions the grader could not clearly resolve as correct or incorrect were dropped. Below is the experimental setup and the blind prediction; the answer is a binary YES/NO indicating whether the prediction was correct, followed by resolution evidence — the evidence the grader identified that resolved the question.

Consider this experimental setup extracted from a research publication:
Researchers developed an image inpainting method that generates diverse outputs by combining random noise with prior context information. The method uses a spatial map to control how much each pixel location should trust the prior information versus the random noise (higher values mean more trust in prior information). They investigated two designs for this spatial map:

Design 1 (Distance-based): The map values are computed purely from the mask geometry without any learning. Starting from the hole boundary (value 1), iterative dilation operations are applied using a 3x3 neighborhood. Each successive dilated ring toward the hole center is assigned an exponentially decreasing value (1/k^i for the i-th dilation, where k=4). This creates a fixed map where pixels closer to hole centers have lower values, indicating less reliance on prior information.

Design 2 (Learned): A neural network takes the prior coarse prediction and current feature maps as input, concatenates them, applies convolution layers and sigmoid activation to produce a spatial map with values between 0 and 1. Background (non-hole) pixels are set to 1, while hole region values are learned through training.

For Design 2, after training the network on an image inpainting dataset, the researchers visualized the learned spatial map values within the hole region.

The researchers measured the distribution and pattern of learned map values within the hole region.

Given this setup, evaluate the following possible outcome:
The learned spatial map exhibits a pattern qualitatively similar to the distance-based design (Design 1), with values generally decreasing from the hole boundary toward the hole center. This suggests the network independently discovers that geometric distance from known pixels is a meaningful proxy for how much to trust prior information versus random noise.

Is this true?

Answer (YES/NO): NO